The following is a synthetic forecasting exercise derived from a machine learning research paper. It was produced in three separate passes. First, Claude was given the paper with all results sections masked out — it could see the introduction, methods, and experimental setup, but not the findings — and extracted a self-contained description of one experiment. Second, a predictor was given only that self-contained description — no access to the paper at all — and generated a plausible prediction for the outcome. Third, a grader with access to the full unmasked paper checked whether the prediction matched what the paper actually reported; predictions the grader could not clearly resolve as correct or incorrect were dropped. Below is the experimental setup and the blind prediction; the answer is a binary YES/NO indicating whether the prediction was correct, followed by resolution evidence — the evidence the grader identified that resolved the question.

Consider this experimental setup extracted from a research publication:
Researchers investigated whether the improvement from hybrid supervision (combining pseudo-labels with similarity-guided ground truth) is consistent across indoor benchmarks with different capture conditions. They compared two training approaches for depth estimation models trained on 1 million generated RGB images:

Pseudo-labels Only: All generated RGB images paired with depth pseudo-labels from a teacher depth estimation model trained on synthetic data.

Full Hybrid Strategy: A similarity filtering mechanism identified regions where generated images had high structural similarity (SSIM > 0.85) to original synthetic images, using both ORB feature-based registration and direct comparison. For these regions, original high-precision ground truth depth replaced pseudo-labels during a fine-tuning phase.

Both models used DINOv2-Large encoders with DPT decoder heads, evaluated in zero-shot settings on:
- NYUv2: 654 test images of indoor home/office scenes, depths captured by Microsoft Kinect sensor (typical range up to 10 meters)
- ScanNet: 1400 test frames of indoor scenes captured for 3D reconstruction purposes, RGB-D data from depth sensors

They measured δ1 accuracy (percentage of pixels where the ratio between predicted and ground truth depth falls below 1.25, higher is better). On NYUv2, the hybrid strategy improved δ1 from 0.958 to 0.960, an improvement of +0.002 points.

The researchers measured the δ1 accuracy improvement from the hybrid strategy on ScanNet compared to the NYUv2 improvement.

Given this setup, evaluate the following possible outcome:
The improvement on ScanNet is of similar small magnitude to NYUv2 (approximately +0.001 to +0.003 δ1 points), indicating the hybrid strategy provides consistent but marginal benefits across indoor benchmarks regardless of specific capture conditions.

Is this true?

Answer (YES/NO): YES